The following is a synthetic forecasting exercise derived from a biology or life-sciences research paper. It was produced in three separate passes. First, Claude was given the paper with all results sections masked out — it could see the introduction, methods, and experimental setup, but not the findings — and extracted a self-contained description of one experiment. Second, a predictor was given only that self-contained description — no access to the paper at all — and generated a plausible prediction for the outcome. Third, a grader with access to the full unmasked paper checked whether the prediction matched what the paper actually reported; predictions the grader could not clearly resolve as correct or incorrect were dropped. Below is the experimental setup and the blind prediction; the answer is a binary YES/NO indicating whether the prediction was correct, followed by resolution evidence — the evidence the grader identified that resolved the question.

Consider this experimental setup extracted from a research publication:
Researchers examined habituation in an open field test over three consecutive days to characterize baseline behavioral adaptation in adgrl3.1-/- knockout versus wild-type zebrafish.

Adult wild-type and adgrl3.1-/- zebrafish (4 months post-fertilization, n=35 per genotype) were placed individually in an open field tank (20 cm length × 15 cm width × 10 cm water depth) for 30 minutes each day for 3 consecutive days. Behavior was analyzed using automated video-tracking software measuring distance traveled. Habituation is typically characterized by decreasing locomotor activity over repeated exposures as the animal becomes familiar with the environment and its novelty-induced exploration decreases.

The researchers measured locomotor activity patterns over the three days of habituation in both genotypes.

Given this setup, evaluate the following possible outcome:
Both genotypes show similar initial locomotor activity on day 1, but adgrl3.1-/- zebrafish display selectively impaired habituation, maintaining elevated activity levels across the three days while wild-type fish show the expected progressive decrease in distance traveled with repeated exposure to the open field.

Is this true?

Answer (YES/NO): NO